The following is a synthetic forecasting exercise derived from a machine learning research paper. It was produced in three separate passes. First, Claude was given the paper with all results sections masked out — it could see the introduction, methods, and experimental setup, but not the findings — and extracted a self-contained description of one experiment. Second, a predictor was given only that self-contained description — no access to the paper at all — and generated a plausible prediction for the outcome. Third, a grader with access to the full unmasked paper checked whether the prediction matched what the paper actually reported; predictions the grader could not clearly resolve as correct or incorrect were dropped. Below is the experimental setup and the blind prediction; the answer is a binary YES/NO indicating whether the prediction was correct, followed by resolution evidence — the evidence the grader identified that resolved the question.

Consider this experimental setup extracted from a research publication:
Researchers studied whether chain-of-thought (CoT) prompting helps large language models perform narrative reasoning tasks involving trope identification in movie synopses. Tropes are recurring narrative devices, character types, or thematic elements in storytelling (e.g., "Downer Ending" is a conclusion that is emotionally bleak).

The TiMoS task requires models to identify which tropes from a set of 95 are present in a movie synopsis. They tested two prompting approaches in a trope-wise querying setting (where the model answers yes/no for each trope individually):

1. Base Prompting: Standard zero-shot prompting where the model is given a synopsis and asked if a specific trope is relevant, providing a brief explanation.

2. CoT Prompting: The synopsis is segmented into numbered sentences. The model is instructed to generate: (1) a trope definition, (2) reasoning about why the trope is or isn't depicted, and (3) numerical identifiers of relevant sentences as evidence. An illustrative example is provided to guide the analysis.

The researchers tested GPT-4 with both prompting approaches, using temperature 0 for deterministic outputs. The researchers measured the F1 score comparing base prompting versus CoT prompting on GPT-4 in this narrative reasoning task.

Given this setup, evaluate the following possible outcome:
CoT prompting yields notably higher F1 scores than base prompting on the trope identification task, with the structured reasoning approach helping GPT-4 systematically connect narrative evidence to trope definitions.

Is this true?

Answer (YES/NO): NO